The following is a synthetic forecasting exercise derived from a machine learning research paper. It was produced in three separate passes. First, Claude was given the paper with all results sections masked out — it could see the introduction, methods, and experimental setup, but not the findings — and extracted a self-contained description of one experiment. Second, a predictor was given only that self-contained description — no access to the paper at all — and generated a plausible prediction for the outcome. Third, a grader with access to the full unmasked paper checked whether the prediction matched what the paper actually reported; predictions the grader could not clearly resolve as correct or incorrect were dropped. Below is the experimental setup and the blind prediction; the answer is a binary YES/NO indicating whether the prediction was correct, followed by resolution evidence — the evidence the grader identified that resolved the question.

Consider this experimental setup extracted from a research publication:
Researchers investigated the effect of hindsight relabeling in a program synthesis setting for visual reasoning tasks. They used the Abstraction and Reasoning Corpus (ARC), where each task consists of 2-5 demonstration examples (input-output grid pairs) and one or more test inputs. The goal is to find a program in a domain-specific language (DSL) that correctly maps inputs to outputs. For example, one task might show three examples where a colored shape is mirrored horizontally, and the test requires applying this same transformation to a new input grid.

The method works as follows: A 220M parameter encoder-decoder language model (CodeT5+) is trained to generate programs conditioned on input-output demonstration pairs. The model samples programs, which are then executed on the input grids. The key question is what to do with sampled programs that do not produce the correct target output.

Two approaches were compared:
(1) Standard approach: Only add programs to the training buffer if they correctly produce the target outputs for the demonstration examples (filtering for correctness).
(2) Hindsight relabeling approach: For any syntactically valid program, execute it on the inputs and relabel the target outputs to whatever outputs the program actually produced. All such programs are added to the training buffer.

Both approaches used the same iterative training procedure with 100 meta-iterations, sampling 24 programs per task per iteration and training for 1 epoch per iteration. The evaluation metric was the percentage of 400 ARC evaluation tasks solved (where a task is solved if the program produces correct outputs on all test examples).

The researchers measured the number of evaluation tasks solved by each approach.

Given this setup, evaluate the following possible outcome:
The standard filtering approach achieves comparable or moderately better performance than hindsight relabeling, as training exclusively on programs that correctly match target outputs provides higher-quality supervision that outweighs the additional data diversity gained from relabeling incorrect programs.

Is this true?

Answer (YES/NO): NO